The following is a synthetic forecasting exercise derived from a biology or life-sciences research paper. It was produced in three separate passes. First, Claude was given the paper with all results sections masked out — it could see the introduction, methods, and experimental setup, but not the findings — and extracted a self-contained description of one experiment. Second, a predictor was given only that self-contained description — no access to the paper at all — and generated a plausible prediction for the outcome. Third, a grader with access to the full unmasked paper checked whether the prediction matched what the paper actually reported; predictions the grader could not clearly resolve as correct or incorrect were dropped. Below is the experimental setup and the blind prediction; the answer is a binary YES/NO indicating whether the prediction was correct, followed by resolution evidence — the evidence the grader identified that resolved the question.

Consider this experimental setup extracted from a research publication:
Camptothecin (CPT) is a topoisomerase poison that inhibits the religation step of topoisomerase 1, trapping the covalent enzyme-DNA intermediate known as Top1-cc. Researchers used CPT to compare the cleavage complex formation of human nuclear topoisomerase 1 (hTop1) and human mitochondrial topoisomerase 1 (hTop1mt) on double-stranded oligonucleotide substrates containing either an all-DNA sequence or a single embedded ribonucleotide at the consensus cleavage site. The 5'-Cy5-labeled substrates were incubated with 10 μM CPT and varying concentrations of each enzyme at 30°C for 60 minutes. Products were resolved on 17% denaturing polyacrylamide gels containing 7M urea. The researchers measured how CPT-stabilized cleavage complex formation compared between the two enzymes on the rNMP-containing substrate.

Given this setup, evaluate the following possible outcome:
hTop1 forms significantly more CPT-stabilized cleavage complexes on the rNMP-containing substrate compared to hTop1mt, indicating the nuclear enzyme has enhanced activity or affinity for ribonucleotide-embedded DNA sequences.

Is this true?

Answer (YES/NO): YES